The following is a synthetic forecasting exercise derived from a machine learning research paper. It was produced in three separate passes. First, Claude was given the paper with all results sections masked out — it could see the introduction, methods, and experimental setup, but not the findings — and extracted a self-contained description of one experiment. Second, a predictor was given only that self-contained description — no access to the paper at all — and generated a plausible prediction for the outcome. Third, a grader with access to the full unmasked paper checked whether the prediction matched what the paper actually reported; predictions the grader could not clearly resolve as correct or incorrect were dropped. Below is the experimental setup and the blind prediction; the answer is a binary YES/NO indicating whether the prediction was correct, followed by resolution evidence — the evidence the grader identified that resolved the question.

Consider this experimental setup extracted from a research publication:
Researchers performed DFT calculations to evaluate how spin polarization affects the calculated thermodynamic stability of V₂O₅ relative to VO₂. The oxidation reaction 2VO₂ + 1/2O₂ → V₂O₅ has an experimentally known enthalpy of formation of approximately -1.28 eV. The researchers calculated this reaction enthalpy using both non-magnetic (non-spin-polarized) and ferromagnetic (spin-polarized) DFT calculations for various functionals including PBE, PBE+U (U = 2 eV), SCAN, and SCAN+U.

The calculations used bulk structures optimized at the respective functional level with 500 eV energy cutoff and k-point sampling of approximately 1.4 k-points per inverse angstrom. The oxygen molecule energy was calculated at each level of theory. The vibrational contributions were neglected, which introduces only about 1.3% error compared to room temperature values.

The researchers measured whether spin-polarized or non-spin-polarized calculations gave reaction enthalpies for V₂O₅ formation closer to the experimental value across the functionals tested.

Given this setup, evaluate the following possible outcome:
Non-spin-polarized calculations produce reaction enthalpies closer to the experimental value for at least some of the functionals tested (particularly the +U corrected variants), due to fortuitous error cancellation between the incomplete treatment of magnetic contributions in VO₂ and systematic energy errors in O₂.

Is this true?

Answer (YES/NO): NO